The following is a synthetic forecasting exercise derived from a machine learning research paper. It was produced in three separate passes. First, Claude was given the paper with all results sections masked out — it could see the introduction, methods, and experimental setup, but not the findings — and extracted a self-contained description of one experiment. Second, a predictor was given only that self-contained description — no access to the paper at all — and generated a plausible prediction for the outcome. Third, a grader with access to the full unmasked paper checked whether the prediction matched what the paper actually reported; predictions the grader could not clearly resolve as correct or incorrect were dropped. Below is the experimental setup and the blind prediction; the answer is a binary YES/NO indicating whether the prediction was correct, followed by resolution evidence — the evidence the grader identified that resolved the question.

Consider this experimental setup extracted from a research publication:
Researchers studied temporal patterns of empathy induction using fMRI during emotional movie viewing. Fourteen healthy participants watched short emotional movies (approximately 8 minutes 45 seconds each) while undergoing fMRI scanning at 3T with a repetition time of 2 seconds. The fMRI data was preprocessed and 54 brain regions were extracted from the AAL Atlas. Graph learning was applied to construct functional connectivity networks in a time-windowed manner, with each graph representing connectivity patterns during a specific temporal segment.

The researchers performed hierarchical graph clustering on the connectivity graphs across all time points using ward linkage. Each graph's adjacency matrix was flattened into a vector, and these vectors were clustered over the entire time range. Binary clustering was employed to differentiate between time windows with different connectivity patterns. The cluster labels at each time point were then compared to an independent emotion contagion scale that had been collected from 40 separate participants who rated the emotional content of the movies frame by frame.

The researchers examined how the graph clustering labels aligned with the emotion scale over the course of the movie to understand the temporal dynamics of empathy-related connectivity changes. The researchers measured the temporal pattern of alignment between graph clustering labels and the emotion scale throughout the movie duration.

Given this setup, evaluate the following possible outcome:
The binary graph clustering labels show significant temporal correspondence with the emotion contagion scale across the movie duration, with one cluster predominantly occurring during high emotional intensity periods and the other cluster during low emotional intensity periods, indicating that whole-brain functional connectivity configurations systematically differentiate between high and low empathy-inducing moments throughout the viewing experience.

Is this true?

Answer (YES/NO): NO